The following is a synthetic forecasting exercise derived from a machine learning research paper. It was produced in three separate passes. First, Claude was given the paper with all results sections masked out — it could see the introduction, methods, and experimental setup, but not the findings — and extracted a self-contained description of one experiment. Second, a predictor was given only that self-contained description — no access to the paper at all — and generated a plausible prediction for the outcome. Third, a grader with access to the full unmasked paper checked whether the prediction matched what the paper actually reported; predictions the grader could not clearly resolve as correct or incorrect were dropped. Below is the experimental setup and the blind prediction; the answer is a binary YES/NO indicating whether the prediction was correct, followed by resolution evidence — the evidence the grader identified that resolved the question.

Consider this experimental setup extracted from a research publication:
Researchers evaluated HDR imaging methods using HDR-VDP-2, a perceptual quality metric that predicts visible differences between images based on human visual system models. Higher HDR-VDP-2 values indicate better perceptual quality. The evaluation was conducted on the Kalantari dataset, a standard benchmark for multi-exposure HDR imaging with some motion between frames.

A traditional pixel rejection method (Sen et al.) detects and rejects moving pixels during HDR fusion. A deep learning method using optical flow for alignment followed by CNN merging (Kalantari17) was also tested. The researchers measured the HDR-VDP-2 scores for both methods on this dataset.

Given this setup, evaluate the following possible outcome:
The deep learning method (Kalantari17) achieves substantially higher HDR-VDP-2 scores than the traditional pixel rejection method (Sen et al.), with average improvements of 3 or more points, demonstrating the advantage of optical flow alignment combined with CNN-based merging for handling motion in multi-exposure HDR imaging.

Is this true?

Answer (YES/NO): YES